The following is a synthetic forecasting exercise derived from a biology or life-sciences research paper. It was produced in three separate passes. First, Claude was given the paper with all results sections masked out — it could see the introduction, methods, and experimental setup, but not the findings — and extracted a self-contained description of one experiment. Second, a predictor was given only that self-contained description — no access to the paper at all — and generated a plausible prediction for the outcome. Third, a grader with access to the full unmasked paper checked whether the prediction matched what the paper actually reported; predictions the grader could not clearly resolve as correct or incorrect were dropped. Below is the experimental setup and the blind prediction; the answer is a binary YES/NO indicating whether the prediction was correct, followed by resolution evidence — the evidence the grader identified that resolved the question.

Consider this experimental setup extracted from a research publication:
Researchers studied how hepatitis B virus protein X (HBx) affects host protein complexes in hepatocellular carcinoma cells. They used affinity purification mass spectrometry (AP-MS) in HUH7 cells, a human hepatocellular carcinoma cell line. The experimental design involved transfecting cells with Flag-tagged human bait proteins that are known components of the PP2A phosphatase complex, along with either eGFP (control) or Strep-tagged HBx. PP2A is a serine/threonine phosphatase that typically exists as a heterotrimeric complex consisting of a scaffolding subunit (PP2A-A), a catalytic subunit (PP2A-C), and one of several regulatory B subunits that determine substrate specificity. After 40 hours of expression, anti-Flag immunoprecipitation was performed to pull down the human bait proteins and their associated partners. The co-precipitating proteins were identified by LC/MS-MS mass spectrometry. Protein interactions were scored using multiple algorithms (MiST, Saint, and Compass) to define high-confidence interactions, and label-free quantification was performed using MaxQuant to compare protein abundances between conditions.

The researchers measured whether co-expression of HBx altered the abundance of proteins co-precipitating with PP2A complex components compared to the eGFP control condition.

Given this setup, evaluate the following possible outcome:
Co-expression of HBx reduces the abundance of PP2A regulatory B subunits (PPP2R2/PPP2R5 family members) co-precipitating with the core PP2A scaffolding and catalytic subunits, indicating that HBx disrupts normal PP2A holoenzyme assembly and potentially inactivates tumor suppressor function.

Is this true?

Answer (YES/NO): YES